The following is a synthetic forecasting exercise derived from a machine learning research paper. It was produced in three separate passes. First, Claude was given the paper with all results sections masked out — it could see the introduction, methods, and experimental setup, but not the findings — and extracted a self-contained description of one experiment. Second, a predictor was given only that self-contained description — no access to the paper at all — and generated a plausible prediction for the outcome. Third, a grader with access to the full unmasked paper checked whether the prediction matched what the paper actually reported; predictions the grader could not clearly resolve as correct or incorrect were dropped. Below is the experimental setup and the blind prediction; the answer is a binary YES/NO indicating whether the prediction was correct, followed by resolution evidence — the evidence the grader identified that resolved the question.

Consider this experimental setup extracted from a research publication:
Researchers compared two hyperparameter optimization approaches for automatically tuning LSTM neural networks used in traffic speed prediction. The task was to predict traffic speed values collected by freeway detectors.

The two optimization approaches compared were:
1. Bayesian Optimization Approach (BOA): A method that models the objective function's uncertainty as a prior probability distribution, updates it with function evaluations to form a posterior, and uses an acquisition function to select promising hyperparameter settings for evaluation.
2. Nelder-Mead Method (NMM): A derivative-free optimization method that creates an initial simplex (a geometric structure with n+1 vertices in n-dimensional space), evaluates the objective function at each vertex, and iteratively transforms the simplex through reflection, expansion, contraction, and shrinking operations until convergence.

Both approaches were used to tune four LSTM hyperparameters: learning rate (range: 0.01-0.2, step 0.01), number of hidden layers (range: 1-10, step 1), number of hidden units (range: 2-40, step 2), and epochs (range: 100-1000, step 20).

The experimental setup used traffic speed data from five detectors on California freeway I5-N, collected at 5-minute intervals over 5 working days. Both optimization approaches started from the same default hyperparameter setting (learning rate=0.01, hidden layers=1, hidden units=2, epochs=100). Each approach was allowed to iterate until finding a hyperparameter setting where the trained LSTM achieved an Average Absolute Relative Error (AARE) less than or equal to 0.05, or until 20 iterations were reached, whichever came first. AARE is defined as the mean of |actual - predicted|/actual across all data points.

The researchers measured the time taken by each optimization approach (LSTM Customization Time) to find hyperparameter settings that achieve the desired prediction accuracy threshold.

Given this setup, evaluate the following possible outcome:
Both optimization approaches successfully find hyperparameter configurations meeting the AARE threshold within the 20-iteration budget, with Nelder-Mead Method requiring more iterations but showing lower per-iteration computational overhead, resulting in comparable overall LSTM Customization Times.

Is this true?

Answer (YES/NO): NO